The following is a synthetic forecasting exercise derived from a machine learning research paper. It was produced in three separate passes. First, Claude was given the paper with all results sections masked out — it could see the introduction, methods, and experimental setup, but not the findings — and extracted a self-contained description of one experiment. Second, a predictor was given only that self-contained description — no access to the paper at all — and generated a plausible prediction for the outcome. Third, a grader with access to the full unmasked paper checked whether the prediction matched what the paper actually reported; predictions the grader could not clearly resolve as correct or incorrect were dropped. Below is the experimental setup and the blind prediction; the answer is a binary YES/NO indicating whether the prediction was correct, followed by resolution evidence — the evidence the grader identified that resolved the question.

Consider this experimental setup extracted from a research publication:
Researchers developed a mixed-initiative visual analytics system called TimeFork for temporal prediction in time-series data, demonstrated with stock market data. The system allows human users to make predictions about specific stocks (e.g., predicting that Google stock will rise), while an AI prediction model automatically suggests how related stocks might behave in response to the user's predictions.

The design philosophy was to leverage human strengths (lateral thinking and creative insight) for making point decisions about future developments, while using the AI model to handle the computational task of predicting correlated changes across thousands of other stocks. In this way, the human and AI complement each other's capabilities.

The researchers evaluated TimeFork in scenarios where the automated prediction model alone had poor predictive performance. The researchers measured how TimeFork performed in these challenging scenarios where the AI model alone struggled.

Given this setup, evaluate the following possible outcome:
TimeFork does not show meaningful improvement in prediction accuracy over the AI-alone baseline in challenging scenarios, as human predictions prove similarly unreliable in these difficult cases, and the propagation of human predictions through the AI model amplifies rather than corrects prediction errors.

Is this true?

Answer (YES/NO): NO